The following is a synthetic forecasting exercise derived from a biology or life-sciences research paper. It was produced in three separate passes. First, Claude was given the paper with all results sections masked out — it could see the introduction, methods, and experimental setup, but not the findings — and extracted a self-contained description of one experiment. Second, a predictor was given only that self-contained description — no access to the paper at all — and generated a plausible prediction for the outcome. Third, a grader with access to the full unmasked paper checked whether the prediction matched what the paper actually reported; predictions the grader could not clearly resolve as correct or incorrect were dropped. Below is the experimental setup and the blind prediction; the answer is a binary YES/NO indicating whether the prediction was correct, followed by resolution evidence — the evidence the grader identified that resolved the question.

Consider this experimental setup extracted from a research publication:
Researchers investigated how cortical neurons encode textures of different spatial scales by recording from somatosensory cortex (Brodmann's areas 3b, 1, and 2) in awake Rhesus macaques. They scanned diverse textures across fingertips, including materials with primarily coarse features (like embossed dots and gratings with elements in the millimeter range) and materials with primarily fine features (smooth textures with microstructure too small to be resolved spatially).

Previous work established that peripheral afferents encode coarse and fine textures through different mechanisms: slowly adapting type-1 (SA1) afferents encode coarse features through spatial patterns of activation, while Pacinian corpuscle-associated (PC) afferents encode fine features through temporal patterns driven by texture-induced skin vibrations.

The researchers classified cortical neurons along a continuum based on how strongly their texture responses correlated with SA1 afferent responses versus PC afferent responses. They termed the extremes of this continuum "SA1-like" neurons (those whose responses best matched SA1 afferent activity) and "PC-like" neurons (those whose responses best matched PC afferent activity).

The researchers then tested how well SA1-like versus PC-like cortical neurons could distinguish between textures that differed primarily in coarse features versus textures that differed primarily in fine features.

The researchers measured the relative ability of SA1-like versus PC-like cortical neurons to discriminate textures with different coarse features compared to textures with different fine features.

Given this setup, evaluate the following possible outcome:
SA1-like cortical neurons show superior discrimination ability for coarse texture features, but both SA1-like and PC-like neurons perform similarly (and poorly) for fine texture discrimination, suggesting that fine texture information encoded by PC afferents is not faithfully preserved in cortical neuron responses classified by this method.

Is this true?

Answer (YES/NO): NO